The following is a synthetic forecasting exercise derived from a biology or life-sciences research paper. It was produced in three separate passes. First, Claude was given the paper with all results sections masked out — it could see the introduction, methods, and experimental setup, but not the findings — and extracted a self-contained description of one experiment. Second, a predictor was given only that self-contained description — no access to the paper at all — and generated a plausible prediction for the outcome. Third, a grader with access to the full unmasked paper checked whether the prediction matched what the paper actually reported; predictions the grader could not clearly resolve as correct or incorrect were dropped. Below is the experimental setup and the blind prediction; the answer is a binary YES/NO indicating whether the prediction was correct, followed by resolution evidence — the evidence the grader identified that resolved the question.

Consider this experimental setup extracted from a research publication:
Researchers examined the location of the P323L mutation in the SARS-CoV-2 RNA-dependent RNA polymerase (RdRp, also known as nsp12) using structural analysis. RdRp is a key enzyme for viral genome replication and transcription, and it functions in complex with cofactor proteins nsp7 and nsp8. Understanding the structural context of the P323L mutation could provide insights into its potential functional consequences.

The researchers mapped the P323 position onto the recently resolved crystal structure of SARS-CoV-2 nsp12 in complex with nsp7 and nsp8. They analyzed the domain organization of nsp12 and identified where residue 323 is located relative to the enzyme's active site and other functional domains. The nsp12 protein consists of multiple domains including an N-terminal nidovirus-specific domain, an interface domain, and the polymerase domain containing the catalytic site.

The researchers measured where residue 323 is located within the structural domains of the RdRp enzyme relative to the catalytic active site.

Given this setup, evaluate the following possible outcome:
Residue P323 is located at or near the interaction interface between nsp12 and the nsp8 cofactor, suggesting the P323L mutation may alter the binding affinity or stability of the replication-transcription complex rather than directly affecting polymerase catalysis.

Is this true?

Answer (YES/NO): YES